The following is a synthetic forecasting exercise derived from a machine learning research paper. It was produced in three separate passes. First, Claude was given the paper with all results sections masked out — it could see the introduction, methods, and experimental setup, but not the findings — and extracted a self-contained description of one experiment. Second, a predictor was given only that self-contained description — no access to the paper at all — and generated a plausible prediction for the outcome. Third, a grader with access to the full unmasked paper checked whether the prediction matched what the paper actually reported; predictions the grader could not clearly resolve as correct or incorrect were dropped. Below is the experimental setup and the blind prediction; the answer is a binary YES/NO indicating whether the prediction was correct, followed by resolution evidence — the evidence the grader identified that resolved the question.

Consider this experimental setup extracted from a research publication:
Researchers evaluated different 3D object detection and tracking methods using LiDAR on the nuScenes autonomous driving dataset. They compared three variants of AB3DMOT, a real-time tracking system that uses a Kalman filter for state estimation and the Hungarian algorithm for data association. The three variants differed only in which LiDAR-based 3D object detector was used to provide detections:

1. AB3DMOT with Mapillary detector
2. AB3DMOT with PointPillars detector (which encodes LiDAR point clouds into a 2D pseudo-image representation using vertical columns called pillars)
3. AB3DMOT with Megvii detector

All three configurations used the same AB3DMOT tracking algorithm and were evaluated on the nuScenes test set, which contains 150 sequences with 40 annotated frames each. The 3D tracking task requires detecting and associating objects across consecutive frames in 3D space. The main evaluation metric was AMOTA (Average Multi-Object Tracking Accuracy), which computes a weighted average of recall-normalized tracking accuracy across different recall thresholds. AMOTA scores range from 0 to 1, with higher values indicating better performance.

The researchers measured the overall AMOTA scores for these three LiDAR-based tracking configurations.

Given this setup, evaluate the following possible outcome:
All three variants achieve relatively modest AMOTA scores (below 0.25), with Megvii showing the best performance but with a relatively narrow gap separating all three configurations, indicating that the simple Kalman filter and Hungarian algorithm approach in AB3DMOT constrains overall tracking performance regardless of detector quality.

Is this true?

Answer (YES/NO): NO